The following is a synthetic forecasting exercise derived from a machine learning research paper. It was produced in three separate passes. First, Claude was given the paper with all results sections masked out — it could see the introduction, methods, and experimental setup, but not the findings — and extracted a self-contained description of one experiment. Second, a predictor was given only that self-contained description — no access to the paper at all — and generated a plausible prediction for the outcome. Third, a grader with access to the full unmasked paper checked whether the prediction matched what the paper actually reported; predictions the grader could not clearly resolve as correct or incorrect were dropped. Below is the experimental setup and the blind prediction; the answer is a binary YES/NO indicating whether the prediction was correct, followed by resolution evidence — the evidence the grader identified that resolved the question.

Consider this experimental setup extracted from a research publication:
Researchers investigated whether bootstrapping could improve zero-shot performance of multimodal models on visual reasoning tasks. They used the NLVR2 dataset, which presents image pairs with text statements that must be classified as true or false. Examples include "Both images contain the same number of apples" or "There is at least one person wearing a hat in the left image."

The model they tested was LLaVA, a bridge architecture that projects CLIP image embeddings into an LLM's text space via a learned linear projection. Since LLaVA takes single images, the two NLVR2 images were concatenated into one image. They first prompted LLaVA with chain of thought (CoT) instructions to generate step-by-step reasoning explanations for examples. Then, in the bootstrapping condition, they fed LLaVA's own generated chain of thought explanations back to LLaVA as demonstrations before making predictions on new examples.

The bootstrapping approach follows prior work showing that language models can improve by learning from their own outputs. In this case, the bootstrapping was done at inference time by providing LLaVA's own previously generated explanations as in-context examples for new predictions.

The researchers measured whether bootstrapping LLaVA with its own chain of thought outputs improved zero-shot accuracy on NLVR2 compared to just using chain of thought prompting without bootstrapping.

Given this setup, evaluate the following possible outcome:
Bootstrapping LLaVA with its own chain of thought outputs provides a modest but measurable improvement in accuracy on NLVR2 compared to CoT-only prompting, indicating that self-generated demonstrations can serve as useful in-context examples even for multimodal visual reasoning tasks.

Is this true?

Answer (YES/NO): YES